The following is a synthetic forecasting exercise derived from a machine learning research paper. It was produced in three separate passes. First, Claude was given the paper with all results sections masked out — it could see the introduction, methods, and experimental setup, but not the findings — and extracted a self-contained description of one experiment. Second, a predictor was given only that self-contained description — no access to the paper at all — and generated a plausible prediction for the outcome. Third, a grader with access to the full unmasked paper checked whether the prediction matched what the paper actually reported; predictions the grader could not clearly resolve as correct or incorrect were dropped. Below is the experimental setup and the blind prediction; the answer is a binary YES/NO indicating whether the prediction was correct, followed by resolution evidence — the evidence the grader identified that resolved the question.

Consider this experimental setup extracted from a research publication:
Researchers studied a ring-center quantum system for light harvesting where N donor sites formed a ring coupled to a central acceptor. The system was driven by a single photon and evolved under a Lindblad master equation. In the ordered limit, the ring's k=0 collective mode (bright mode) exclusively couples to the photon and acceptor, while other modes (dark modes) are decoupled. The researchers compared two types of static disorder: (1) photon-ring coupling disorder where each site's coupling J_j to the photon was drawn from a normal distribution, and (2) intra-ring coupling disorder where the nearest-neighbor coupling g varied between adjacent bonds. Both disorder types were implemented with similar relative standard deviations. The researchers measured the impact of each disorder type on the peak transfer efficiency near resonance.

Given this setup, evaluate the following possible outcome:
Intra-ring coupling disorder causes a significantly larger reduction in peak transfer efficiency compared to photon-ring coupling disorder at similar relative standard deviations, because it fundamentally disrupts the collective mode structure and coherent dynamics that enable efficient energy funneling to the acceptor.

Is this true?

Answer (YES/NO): NO